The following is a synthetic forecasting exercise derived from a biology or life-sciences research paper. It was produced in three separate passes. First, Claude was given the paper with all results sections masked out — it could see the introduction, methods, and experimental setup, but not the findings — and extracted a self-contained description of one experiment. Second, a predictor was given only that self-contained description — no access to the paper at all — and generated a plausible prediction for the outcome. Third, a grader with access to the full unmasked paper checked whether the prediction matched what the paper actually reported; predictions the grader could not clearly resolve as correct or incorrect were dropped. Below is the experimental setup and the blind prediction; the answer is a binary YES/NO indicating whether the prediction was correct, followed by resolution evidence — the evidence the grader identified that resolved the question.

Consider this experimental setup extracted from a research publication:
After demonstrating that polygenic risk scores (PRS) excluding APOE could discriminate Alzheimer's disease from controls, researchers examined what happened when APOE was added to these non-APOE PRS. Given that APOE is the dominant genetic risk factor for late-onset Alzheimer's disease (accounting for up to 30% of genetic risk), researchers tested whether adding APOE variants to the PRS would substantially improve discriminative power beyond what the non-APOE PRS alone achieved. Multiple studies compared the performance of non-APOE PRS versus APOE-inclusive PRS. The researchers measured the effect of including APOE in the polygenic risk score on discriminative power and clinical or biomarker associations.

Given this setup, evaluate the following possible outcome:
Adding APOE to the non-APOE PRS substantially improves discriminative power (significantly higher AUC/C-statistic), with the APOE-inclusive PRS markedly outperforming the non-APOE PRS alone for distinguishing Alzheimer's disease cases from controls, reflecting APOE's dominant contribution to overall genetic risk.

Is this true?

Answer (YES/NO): NO